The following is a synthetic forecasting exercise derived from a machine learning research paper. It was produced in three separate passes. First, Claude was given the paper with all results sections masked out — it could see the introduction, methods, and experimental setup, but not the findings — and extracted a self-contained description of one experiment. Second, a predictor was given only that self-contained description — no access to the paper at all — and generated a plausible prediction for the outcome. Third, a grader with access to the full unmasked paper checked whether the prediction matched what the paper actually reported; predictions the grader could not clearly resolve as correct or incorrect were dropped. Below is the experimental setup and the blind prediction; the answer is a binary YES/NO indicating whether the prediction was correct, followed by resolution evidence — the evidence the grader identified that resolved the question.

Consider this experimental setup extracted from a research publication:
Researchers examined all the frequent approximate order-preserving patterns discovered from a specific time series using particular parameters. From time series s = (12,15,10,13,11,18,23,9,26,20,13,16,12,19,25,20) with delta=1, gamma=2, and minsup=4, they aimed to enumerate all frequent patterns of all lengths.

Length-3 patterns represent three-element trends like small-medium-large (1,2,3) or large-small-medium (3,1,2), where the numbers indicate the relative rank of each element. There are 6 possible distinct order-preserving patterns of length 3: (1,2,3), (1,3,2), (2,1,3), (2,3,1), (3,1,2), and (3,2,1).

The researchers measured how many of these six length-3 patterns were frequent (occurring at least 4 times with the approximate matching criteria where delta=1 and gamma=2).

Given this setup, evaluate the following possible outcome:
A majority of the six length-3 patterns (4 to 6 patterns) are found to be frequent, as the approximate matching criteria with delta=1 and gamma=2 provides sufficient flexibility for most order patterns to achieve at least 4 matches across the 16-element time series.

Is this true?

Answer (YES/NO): YES